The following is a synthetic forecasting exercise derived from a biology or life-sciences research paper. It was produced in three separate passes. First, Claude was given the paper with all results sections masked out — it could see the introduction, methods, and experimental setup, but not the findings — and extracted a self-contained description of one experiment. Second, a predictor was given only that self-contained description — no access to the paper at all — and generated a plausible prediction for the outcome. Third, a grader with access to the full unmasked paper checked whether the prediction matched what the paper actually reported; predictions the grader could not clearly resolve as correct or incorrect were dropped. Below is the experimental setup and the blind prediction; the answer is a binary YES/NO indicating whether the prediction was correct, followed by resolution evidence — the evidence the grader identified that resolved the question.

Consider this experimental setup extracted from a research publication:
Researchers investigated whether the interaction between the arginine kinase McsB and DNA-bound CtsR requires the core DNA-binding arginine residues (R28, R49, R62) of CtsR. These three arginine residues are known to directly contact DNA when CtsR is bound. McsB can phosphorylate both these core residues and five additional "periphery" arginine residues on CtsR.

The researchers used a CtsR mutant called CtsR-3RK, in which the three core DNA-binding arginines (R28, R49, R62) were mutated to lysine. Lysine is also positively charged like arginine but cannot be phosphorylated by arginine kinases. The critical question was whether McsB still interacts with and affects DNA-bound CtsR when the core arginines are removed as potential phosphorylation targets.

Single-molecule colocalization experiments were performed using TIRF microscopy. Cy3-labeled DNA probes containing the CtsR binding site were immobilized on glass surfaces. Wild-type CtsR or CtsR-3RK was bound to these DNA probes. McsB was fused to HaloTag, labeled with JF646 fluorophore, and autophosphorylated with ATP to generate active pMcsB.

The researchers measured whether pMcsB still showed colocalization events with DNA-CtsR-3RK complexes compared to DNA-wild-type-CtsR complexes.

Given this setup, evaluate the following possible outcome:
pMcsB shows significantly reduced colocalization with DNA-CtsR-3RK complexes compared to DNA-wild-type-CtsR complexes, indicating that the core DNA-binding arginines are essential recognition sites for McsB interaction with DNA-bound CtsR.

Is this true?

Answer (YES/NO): NO